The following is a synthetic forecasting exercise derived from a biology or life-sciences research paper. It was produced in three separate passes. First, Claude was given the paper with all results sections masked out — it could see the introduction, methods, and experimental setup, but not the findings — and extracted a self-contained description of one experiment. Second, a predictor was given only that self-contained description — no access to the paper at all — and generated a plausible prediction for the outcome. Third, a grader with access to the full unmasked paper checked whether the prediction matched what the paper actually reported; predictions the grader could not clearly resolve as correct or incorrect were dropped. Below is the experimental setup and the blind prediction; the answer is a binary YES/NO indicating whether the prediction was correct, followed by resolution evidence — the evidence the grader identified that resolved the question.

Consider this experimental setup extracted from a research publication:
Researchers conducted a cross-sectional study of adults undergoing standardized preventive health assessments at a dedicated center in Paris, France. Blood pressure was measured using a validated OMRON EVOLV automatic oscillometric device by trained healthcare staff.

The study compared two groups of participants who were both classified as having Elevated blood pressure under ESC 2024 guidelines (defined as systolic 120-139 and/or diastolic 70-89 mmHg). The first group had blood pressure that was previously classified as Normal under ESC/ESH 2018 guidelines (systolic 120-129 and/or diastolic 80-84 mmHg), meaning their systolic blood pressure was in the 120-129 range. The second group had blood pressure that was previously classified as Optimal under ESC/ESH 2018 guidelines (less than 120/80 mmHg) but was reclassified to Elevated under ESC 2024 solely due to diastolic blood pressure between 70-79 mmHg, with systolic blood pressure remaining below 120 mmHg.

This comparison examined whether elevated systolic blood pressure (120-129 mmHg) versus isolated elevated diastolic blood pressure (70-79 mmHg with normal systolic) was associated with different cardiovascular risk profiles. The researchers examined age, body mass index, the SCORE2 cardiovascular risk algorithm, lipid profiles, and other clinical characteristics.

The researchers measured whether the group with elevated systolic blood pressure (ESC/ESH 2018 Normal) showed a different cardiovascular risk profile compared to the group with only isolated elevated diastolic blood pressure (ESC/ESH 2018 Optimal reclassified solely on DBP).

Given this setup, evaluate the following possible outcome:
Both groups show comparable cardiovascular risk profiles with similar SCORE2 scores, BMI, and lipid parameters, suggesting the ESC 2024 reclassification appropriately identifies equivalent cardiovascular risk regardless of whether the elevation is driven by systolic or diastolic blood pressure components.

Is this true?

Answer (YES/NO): NO